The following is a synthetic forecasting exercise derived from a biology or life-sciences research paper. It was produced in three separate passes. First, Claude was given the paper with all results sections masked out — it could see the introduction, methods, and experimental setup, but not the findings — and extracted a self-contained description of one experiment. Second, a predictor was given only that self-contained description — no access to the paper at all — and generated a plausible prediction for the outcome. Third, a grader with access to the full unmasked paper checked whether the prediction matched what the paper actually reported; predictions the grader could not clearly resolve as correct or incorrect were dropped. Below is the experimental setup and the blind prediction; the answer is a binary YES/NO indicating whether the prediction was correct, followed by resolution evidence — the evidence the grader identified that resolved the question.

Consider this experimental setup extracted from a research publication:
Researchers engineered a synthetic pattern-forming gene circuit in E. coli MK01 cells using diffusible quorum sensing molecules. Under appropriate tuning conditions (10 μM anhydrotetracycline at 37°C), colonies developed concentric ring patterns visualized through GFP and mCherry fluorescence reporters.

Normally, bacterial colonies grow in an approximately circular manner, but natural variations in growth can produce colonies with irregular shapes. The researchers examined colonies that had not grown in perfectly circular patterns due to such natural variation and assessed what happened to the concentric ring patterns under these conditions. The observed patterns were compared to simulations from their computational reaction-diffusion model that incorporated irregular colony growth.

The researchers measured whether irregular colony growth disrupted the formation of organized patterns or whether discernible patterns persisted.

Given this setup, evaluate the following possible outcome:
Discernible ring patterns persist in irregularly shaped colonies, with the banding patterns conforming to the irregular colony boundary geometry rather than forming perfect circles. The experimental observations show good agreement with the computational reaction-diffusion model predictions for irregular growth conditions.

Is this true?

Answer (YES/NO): YES